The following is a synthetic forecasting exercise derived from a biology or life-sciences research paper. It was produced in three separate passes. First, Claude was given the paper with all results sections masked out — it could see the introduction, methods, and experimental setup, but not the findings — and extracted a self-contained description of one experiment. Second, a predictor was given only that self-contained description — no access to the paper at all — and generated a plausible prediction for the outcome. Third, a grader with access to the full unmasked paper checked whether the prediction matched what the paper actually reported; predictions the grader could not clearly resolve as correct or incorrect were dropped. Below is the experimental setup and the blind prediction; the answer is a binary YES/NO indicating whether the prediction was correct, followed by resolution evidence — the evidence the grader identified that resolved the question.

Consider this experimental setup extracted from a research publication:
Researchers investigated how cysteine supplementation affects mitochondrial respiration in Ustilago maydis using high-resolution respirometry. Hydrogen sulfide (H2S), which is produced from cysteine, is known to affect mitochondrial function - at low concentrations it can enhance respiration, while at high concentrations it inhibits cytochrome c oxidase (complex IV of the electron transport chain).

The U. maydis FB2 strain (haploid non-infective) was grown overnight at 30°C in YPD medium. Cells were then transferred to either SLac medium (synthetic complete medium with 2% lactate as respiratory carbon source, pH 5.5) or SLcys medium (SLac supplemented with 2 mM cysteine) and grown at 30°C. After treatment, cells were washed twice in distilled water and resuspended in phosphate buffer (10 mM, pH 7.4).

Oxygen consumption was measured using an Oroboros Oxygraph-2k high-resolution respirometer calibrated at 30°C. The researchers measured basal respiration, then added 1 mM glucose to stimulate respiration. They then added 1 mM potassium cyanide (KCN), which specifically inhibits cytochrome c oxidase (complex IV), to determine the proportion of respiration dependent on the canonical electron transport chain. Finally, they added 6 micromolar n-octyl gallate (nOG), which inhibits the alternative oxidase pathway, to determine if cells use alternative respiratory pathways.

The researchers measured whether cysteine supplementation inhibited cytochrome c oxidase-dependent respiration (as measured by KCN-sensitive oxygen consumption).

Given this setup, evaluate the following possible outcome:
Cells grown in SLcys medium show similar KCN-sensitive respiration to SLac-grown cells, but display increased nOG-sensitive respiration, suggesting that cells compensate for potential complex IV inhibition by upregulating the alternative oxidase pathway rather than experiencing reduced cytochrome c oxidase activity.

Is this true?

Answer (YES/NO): NO